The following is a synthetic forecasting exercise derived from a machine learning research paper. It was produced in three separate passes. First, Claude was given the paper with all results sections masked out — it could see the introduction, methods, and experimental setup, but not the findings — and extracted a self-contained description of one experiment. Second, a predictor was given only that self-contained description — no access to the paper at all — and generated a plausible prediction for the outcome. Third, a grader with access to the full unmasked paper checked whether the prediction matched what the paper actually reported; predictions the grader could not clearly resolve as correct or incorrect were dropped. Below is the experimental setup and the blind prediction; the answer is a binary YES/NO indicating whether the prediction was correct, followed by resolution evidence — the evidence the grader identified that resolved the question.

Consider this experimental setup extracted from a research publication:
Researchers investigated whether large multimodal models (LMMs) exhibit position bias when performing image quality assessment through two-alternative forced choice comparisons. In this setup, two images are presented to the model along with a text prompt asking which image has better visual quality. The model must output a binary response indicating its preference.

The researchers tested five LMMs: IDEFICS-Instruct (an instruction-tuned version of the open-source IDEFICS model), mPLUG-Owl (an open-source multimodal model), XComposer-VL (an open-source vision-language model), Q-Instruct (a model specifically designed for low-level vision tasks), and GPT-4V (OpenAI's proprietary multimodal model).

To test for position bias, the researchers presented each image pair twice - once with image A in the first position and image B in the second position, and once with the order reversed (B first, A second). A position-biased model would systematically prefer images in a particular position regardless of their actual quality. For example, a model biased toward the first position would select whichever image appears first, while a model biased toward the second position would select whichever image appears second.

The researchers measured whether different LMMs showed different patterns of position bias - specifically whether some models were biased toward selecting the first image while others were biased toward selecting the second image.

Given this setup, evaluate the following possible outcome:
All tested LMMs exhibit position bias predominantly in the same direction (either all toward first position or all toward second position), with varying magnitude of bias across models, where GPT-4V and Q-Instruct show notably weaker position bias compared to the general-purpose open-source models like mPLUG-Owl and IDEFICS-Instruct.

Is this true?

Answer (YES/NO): NO